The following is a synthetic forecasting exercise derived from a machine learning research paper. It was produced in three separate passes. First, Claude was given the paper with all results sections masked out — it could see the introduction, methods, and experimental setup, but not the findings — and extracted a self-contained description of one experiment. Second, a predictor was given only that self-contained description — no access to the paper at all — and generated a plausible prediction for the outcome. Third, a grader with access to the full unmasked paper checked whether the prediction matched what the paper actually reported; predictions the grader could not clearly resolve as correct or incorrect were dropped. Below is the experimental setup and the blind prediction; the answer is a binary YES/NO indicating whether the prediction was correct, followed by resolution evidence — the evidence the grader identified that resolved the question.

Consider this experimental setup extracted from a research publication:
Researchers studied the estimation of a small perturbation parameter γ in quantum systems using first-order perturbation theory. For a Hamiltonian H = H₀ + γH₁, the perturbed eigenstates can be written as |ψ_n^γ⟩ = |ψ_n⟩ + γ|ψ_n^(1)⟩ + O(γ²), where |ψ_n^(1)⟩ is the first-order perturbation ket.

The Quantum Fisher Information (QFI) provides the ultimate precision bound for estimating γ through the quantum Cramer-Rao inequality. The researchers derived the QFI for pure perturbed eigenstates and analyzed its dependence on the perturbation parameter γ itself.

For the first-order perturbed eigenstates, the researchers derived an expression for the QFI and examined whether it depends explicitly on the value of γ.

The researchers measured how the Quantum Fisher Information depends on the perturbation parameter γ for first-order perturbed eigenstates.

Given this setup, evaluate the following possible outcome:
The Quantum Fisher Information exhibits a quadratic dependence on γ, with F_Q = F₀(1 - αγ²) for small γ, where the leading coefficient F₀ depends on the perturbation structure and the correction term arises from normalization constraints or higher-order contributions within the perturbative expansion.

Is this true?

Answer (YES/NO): NO